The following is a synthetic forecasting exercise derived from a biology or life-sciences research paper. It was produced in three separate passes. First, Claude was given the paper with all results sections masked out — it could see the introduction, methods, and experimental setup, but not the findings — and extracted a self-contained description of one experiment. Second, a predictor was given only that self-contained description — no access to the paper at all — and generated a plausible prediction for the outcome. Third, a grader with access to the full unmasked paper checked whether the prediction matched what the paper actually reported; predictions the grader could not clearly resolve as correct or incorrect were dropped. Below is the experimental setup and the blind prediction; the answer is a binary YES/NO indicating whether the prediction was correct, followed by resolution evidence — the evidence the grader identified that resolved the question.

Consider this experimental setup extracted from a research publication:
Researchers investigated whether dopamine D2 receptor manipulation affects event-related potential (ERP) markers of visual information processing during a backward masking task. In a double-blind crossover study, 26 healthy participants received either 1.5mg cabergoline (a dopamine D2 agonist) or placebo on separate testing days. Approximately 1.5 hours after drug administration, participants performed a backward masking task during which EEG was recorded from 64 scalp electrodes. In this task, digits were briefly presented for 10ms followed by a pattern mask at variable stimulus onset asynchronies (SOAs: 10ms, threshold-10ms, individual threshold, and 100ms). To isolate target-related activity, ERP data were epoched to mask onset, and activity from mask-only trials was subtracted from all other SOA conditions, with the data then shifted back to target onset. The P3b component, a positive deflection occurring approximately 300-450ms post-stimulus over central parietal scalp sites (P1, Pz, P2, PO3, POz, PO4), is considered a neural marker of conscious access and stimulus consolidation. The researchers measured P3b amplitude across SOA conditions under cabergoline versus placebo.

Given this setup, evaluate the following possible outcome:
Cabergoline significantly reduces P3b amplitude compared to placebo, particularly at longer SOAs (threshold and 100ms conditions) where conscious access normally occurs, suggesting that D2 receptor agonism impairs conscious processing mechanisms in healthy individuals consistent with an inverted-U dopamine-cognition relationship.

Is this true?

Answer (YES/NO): NO